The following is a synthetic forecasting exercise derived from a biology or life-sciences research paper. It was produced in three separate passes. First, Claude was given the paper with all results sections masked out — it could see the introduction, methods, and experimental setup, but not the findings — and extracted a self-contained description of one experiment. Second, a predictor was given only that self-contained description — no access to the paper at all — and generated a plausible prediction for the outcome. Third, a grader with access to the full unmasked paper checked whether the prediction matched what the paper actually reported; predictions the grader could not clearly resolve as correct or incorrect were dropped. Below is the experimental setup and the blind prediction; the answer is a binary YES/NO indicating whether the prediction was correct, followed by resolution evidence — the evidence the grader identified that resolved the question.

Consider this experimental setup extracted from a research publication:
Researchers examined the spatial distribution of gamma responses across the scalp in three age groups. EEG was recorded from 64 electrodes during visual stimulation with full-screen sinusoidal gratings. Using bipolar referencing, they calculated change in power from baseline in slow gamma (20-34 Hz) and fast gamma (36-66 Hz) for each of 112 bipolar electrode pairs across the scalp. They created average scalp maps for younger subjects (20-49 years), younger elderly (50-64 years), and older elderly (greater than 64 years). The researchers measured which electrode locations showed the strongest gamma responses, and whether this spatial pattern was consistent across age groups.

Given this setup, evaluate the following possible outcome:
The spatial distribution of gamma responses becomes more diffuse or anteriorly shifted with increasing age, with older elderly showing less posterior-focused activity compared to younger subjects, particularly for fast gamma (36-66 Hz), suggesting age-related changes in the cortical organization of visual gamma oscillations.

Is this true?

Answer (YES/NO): NO